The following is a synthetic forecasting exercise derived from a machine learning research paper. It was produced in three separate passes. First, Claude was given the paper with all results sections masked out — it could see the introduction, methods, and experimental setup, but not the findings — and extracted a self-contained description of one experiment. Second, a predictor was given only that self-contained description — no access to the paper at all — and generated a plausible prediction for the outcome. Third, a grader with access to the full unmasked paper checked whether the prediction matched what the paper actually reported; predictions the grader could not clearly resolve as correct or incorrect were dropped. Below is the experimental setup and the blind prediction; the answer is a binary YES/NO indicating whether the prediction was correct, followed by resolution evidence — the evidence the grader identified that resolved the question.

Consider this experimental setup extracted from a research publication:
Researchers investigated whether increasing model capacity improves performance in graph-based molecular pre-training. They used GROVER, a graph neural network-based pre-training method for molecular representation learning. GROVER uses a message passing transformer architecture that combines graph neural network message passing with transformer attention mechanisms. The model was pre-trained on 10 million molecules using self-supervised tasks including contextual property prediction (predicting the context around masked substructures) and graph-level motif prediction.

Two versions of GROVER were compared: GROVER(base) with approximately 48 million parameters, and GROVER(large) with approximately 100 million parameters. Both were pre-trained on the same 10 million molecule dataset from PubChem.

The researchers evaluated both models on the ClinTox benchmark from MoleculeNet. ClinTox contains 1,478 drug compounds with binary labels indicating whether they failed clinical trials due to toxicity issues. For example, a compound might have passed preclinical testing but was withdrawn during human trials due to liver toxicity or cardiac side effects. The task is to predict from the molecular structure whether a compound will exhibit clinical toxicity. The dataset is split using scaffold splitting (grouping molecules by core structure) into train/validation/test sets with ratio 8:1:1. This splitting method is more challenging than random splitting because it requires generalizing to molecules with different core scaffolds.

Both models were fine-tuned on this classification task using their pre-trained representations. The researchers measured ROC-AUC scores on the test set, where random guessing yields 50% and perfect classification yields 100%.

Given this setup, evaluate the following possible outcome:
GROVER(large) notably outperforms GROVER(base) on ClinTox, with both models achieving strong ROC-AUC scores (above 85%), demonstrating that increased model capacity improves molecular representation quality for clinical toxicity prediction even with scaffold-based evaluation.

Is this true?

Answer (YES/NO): NO